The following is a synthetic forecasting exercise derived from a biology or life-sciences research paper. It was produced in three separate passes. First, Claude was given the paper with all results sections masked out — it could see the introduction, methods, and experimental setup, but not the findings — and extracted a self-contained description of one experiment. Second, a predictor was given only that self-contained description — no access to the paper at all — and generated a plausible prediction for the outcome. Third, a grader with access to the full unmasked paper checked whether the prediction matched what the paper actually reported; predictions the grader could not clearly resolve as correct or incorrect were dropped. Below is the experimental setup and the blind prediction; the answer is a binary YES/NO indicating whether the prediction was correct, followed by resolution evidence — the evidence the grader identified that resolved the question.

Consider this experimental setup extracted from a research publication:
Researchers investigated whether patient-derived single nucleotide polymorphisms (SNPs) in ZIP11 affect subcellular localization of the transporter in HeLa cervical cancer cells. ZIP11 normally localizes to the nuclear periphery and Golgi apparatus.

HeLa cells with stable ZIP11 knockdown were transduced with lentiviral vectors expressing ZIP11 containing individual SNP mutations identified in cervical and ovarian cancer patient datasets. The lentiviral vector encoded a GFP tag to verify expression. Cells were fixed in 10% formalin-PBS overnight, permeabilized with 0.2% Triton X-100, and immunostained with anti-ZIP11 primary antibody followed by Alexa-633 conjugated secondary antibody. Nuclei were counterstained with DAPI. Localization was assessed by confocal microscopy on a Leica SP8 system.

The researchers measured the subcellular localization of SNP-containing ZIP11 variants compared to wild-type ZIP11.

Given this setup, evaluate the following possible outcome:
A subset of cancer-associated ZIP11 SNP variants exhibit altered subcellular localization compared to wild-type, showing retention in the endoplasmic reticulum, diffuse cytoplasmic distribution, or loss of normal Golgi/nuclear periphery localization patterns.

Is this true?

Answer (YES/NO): NO